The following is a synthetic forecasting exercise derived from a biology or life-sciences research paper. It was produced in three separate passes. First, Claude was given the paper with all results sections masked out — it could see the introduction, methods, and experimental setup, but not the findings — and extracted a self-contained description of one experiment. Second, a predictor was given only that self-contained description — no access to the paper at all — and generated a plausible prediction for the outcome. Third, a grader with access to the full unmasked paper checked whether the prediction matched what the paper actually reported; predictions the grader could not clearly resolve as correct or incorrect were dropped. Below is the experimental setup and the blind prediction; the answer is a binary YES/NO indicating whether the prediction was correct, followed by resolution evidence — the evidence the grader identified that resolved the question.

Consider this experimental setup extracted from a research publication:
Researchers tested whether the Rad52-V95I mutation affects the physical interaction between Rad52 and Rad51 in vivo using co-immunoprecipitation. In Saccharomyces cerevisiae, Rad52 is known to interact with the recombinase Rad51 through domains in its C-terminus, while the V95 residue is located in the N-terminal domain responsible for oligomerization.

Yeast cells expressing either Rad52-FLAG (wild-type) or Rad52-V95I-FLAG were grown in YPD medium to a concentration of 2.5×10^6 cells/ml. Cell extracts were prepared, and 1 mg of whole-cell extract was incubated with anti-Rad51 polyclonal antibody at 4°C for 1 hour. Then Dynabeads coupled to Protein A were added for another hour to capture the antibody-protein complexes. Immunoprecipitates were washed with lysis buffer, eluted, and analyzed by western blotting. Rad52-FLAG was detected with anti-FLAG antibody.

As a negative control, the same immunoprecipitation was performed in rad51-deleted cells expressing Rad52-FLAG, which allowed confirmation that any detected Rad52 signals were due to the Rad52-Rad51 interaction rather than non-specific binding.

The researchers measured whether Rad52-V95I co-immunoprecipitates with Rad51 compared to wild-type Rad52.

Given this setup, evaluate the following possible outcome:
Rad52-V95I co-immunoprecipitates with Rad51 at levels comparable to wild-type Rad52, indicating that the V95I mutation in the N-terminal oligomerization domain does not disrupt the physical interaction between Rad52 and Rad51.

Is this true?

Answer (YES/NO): YES